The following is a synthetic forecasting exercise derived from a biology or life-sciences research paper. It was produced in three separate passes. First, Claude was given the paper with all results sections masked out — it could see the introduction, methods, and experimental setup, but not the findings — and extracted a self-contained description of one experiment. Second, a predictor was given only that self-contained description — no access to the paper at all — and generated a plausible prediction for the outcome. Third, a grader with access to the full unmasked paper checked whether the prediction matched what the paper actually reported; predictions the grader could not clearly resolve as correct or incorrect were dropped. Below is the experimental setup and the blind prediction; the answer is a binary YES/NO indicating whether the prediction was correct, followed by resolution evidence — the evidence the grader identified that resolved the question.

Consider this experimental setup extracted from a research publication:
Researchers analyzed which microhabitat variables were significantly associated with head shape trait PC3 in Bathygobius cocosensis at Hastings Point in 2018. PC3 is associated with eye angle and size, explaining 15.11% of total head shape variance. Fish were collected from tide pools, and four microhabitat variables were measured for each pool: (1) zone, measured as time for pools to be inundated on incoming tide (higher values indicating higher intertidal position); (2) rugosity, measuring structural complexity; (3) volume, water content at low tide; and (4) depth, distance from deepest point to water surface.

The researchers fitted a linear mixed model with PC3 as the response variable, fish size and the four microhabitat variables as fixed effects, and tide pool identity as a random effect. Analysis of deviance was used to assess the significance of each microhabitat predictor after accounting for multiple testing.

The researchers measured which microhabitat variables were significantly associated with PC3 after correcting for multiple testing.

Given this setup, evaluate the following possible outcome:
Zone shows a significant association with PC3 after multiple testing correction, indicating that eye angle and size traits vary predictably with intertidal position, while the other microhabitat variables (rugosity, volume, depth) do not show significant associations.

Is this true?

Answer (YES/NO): NO